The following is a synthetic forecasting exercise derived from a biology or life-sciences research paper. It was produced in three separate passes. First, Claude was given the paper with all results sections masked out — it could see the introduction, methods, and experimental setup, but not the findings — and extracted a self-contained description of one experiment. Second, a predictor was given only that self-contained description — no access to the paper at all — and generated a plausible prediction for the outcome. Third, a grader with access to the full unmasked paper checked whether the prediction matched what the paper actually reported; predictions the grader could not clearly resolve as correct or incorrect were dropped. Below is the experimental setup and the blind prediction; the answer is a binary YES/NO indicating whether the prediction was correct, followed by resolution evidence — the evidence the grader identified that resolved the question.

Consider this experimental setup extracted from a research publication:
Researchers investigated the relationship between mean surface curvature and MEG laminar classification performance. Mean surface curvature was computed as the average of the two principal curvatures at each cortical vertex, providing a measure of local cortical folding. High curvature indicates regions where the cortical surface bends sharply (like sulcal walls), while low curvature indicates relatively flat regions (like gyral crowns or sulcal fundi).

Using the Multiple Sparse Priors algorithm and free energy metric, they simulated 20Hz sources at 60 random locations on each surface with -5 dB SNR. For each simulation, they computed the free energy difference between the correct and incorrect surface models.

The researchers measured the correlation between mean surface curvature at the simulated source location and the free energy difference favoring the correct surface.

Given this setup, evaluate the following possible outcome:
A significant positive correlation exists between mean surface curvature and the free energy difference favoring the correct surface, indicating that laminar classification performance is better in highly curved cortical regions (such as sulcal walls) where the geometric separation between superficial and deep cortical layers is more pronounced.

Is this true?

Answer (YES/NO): NO